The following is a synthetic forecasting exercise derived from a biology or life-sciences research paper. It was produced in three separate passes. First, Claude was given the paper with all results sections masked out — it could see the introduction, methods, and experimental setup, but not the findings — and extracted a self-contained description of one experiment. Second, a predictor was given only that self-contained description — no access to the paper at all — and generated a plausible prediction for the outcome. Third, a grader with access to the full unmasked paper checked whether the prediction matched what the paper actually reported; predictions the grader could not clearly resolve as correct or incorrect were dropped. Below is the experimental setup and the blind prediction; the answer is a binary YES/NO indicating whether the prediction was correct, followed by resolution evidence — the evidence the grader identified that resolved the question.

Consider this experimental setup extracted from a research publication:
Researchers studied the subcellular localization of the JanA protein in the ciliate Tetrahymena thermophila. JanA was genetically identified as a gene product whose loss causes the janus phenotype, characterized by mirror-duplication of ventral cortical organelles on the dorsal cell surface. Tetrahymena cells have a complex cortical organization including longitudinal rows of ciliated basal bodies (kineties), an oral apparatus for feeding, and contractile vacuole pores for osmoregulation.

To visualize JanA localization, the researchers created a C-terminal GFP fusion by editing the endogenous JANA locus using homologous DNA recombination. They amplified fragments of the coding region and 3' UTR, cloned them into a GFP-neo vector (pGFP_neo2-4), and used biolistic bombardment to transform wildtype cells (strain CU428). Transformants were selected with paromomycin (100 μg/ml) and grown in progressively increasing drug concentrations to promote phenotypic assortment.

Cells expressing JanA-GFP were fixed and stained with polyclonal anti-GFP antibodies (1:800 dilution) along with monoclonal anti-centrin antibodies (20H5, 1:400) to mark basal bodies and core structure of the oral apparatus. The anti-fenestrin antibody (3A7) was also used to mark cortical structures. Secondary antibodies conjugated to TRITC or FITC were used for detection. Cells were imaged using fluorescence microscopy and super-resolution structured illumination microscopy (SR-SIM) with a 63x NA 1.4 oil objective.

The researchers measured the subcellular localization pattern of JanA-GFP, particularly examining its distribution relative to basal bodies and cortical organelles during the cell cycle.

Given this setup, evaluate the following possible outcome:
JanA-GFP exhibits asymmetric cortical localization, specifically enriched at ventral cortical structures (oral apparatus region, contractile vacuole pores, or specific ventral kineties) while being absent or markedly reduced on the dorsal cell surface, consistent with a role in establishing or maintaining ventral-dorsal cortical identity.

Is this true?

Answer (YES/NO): NO